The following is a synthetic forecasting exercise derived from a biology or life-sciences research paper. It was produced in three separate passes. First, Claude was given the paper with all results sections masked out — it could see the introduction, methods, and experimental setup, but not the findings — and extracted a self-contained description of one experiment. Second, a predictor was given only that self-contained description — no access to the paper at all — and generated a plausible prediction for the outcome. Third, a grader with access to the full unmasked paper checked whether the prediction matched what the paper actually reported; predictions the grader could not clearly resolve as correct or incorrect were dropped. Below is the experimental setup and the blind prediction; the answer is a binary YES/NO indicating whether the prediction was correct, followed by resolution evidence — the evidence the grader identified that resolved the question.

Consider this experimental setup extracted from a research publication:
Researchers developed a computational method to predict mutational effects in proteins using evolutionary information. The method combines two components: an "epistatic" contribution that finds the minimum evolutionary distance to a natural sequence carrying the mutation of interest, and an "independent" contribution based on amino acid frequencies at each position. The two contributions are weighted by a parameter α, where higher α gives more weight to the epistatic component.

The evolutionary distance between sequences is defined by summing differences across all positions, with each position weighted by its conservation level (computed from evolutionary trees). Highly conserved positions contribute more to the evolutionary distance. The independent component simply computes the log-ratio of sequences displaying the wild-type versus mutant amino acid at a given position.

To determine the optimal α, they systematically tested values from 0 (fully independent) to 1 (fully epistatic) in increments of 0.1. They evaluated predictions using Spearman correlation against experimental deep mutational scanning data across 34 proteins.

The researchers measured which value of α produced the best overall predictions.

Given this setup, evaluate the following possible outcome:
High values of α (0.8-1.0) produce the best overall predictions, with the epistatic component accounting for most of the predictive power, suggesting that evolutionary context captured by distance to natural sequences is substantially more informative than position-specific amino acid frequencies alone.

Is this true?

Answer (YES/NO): NO